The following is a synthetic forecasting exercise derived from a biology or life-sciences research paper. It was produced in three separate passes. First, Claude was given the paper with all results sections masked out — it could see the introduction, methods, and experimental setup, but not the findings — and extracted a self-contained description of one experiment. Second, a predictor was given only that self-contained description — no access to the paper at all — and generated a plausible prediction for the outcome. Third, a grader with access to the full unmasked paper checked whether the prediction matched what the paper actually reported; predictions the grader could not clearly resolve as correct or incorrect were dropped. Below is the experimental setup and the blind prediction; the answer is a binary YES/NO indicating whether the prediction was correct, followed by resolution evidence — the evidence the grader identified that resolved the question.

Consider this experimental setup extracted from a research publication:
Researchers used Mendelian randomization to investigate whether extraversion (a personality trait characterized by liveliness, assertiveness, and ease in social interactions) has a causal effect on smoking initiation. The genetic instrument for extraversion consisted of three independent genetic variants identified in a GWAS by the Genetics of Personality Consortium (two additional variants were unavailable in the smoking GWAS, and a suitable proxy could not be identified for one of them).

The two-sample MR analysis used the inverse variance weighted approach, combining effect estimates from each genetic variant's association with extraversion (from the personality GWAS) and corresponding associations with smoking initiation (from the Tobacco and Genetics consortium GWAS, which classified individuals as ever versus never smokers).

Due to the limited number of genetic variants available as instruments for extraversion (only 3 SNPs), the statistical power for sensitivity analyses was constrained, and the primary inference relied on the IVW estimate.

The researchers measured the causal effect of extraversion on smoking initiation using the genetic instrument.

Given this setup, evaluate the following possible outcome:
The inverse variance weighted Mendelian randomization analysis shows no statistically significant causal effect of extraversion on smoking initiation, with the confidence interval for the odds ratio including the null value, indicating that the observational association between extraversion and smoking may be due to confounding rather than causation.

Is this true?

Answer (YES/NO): NO